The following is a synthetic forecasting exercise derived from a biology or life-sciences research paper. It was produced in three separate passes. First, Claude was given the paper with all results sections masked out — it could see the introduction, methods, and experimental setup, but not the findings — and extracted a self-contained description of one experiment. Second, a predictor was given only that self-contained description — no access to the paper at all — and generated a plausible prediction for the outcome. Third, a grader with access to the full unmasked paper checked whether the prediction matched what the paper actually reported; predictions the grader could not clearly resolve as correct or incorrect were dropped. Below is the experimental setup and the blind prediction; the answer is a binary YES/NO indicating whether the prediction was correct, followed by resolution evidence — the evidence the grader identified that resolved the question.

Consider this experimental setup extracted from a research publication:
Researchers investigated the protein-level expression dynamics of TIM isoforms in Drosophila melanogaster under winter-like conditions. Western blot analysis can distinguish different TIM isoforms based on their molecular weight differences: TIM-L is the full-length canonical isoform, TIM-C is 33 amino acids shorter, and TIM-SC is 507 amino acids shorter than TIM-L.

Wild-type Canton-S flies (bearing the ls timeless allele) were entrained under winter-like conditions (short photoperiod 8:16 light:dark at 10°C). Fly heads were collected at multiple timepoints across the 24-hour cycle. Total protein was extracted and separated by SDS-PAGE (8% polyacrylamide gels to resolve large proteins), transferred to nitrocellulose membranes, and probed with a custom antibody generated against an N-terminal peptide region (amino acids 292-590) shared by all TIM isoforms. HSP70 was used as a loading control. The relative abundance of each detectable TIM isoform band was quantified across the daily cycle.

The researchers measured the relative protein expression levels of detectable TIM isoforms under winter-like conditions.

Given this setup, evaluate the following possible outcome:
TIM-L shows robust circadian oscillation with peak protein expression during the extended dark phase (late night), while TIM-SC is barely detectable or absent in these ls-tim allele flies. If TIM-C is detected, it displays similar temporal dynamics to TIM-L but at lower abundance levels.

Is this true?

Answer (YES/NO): NO